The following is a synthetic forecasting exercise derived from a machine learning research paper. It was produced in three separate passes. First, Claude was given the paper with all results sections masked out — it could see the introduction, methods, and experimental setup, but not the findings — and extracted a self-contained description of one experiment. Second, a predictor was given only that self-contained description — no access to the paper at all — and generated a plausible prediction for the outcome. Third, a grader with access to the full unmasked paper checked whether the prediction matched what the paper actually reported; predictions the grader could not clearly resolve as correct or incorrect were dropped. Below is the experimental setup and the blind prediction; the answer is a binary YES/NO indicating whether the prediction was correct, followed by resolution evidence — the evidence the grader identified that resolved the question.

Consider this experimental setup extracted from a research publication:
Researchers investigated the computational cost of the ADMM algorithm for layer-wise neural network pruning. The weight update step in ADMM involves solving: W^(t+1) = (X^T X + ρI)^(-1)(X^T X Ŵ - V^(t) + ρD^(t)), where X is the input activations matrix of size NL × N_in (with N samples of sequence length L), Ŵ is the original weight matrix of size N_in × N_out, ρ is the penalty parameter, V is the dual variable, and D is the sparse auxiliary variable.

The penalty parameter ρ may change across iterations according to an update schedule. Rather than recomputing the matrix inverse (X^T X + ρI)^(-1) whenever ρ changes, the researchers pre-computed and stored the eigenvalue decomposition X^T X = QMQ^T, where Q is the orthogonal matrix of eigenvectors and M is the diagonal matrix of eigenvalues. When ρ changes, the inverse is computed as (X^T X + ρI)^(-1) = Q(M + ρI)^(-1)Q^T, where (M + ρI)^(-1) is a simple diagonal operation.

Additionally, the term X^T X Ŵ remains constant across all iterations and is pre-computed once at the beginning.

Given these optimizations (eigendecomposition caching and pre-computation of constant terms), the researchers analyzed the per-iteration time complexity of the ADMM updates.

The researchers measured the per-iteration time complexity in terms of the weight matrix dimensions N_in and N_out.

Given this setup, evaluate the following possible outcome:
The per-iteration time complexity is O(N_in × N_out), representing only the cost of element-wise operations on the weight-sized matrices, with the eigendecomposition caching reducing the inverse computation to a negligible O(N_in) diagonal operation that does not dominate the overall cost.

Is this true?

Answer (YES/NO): NO